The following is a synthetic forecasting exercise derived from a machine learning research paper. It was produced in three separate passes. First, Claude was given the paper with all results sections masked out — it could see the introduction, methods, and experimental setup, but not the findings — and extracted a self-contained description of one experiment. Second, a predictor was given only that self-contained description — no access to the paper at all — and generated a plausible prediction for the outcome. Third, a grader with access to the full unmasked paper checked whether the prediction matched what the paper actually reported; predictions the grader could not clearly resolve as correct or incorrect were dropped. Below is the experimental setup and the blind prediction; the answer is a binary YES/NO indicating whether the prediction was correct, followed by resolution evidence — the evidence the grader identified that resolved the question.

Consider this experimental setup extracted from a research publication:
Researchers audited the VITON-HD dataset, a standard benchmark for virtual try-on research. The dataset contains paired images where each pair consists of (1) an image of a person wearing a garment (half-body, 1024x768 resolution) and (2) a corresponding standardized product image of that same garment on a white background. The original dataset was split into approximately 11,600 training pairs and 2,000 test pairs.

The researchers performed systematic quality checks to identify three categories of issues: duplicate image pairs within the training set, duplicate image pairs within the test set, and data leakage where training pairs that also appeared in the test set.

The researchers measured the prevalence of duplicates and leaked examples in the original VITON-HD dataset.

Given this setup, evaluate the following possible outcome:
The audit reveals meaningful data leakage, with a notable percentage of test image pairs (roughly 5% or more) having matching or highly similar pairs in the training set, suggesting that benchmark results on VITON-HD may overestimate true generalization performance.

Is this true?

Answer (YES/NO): NO